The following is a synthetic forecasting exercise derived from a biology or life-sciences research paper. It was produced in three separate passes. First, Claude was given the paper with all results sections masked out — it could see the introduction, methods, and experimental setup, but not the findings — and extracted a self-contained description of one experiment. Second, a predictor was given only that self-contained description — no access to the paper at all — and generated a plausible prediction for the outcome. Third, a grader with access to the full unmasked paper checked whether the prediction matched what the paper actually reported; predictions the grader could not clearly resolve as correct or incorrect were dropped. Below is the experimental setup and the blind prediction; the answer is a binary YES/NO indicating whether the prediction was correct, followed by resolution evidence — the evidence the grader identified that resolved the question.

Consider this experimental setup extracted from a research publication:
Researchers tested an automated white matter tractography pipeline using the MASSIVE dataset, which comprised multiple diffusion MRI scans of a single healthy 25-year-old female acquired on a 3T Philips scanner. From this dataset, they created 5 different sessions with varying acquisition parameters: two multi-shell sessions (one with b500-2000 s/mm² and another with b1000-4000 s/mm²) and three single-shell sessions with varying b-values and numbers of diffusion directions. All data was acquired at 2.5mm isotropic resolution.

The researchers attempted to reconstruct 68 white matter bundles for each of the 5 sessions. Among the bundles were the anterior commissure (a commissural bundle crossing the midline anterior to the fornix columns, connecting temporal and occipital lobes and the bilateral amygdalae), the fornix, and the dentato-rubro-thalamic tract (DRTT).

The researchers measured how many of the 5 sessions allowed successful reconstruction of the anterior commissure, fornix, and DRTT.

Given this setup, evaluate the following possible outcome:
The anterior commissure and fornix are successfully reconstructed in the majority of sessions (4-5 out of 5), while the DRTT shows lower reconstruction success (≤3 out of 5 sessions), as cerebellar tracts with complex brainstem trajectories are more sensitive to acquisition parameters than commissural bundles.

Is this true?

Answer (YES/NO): NO